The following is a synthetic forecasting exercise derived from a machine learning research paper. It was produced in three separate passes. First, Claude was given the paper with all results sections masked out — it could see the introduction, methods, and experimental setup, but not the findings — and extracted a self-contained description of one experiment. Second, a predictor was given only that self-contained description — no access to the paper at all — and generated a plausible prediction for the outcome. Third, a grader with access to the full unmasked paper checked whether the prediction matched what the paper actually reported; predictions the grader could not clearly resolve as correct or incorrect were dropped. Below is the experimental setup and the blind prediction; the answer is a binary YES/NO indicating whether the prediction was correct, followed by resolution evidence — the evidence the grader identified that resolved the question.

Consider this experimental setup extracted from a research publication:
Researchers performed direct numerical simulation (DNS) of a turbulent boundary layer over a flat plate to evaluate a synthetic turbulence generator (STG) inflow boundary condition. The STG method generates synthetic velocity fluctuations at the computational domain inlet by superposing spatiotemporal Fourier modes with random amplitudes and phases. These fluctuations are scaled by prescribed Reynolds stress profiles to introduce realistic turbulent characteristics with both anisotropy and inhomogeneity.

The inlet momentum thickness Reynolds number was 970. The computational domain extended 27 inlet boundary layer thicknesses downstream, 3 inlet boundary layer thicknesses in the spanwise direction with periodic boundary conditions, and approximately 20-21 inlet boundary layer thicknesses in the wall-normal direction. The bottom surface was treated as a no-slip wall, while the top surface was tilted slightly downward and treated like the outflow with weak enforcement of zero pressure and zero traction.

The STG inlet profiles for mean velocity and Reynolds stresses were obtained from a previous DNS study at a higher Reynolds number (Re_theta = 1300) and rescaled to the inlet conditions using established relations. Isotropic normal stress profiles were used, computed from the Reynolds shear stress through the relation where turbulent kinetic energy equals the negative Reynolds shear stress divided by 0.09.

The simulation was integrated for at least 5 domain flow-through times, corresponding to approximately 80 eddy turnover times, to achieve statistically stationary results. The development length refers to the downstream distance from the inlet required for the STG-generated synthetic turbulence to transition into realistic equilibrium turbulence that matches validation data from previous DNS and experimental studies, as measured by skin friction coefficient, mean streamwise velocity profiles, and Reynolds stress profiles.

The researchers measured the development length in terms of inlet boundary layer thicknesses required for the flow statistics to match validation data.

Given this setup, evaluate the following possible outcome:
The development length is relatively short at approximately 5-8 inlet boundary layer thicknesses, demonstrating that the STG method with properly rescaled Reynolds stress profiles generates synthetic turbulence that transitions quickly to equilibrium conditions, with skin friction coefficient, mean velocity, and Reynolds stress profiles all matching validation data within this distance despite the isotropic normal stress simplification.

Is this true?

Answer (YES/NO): YES